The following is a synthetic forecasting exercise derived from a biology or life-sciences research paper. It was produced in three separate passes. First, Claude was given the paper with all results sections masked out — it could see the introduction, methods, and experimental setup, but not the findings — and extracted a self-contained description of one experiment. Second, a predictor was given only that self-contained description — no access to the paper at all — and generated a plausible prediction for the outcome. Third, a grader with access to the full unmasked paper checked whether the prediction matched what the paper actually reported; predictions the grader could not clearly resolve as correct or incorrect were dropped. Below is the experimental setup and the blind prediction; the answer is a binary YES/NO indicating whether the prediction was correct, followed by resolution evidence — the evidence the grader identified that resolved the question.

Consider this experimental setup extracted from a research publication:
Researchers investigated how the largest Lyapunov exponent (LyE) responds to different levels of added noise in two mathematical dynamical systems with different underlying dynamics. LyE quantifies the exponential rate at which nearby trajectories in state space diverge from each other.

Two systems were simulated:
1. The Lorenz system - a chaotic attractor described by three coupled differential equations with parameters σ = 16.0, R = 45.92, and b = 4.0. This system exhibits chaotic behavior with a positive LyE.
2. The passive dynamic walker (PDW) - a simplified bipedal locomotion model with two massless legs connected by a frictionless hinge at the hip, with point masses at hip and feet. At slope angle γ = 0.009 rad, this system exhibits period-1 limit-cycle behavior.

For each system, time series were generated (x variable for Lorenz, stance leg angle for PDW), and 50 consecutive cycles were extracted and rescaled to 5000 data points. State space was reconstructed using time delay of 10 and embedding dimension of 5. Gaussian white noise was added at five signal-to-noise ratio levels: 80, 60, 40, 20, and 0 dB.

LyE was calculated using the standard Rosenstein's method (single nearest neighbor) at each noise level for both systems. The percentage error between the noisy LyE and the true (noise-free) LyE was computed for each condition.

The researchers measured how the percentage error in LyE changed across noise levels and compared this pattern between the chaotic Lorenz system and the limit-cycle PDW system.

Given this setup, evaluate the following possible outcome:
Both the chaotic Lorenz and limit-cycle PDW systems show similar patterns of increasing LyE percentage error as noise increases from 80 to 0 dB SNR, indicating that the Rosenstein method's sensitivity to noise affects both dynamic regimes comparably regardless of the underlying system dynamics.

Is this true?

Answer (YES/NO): NO